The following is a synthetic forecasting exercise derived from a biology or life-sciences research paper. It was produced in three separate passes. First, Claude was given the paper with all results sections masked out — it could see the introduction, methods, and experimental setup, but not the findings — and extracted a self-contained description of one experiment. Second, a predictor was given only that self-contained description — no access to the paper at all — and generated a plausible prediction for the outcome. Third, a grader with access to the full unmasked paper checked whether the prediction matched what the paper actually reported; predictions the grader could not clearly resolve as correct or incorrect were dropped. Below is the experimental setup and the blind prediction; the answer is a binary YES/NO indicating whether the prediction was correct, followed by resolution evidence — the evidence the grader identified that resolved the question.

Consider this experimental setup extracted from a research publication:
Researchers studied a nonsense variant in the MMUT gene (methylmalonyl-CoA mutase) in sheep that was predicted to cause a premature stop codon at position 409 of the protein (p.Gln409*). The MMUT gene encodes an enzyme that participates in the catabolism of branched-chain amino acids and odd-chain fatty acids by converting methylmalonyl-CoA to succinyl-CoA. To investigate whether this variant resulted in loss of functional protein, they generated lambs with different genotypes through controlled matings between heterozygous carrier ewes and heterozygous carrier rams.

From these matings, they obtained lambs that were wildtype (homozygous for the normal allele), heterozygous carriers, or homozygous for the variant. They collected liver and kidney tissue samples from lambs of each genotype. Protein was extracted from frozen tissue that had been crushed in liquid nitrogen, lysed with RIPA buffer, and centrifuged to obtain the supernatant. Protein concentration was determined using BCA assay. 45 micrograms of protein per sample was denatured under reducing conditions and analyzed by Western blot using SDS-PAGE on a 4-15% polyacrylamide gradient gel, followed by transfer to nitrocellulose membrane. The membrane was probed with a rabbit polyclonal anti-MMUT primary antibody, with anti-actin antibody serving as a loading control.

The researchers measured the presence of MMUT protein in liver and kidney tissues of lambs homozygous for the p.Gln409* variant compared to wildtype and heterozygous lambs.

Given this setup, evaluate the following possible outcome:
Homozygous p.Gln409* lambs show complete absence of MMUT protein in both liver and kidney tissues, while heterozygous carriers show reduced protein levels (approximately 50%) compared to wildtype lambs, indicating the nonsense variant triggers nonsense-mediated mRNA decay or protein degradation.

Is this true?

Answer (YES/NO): NO